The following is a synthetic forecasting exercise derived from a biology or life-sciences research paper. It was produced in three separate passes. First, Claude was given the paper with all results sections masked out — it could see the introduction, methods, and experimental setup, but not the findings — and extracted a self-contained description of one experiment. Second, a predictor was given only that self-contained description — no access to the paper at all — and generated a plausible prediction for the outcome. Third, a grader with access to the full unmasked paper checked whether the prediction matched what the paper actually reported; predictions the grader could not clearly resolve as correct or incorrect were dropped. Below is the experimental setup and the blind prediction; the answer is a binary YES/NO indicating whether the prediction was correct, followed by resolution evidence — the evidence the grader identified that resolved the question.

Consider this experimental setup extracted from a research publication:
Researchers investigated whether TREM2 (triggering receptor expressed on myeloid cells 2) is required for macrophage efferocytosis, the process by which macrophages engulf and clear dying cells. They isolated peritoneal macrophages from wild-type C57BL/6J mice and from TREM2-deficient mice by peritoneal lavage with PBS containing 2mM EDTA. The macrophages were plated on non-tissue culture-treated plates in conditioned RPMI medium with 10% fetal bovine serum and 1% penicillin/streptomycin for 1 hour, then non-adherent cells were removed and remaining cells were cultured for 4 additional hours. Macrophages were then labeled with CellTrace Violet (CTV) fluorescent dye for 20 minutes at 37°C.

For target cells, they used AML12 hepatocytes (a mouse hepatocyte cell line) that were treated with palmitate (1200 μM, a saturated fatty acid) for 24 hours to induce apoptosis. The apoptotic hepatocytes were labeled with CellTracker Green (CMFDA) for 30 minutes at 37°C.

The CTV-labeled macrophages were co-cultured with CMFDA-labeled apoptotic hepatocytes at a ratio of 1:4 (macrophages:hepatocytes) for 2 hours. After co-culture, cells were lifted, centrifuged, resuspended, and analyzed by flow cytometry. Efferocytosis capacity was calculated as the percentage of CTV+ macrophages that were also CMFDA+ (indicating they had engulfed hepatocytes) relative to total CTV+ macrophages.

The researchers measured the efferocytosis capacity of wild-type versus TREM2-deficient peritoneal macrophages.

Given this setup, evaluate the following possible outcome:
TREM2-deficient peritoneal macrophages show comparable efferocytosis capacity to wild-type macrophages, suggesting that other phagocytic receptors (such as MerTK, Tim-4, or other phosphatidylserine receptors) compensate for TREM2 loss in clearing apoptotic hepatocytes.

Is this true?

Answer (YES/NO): NO